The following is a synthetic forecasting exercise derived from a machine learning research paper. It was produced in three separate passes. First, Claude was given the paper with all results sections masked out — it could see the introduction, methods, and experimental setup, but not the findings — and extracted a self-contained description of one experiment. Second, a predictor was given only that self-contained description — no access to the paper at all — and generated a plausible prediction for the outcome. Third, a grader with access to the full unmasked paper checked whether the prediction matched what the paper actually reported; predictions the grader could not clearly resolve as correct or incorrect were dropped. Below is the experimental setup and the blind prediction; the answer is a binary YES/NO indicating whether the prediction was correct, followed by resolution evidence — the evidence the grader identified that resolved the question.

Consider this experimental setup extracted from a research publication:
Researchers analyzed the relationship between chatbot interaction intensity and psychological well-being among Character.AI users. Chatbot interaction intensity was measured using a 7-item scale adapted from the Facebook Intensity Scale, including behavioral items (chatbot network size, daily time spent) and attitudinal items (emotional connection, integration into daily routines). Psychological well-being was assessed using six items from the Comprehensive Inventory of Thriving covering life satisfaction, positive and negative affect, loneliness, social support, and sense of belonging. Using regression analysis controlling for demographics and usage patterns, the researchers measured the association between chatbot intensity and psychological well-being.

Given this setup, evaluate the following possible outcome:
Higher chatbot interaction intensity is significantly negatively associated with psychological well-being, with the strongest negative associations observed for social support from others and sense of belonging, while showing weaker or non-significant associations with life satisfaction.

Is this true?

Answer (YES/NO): NO